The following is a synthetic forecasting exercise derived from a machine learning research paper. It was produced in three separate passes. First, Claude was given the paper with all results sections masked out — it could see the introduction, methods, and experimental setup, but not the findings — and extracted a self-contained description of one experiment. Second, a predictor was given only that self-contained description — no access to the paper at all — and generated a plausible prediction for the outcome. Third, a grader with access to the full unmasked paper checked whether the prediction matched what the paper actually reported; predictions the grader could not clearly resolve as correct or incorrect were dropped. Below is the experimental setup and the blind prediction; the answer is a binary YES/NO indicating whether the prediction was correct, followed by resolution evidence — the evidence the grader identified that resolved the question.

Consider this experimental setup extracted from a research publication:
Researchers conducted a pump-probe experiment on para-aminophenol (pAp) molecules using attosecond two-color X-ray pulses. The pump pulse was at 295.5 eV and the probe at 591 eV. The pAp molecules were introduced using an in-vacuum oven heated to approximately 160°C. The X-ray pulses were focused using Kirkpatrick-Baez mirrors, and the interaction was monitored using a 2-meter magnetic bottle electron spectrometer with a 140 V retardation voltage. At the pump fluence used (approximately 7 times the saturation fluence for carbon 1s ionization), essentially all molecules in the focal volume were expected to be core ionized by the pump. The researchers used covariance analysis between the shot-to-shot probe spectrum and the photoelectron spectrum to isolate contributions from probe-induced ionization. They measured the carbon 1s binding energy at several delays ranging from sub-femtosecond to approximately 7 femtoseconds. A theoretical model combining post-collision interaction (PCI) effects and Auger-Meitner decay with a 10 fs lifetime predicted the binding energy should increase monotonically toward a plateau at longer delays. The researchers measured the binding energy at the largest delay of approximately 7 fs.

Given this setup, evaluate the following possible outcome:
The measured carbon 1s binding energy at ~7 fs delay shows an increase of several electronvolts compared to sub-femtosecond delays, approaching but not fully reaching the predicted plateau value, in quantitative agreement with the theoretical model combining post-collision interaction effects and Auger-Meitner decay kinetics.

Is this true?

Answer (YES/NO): NO